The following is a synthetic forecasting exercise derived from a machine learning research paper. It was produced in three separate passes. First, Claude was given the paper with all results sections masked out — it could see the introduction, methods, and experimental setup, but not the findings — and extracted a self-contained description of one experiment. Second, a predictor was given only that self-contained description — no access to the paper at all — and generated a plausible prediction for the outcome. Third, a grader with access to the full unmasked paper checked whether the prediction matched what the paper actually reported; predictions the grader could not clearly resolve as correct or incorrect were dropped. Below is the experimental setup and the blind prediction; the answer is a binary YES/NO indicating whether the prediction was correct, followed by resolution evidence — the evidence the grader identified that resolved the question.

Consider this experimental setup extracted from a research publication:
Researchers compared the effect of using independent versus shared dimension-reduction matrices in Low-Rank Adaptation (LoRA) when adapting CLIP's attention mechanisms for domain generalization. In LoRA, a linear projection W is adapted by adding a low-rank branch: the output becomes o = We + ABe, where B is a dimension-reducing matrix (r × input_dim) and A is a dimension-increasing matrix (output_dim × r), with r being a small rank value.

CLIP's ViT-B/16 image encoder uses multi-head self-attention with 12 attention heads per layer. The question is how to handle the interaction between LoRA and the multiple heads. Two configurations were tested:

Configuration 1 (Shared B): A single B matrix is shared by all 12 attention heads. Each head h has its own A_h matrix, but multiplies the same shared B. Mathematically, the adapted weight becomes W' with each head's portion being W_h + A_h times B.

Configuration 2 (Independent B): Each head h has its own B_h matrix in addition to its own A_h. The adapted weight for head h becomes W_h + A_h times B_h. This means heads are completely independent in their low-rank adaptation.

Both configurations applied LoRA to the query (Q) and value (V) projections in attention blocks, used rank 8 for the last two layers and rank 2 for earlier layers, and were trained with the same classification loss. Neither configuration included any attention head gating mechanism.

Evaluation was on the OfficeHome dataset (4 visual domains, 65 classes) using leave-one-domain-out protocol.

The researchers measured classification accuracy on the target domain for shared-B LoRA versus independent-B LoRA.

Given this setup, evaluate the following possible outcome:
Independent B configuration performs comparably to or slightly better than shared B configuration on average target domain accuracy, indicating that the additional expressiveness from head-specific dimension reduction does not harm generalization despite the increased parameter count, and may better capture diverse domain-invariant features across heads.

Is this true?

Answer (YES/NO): YES